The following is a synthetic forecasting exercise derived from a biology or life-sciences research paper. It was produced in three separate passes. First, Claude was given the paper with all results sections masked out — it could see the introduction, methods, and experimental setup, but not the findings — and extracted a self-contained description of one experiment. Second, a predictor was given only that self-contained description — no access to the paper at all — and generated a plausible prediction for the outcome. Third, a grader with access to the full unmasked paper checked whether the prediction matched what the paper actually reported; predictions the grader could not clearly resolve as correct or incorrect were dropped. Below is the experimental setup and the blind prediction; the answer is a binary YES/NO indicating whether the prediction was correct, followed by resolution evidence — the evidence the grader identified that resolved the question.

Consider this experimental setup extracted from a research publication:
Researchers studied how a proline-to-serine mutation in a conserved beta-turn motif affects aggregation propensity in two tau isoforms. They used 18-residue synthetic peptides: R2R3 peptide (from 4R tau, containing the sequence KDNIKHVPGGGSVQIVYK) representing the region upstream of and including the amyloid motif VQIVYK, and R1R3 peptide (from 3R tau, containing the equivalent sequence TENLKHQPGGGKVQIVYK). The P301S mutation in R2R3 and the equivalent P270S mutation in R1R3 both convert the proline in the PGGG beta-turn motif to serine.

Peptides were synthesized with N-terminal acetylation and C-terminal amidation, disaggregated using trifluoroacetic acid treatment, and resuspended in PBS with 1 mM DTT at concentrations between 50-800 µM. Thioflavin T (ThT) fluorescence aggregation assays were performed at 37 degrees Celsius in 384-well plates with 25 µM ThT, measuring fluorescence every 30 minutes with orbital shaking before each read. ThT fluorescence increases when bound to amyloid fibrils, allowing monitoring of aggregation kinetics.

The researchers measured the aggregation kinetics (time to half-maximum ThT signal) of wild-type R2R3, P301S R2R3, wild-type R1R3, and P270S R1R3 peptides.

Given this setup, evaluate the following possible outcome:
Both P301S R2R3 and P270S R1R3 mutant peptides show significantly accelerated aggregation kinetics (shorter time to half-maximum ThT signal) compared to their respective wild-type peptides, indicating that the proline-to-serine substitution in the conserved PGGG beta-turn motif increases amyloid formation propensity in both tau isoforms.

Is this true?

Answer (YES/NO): NO